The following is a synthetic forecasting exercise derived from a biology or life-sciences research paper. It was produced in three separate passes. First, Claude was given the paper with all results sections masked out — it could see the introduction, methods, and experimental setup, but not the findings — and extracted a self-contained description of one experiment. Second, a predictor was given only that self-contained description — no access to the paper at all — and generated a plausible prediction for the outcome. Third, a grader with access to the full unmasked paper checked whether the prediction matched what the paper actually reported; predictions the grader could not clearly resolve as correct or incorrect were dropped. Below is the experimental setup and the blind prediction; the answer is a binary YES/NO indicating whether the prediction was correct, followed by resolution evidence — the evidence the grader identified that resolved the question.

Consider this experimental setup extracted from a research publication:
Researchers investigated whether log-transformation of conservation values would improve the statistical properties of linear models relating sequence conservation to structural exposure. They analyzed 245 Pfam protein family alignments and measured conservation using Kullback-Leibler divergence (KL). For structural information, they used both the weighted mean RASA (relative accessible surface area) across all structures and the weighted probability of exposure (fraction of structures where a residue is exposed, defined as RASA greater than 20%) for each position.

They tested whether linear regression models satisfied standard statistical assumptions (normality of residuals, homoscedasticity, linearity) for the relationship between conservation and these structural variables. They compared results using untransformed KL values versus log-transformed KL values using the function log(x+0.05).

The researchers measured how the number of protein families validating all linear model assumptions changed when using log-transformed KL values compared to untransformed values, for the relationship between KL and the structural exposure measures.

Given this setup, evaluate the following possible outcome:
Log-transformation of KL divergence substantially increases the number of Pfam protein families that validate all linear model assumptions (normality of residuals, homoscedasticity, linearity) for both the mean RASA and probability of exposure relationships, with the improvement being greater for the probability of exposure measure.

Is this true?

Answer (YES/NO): NO